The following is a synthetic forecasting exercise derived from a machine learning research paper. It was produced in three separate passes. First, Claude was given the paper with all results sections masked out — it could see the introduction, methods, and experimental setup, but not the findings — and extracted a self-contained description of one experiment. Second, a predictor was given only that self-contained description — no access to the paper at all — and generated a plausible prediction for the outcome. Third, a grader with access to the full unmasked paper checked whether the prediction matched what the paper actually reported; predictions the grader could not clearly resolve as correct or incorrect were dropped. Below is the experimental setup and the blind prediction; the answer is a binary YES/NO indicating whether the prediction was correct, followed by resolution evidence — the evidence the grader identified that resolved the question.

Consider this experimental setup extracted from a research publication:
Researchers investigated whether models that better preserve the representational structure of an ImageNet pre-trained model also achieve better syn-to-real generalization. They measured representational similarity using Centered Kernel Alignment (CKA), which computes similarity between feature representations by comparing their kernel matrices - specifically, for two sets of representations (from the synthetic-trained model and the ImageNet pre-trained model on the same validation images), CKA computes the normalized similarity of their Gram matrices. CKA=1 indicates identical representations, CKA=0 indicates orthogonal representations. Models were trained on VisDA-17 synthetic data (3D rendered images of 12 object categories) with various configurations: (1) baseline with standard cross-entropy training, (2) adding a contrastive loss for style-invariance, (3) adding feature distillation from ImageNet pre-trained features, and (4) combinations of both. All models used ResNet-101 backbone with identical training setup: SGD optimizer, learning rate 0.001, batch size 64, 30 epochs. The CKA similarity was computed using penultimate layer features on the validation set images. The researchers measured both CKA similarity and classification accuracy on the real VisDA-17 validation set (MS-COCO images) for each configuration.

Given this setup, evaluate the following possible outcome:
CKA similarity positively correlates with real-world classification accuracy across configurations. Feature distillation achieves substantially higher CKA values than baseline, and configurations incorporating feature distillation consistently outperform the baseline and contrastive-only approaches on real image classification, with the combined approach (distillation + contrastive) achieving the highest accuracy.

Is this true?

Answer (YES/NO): NO